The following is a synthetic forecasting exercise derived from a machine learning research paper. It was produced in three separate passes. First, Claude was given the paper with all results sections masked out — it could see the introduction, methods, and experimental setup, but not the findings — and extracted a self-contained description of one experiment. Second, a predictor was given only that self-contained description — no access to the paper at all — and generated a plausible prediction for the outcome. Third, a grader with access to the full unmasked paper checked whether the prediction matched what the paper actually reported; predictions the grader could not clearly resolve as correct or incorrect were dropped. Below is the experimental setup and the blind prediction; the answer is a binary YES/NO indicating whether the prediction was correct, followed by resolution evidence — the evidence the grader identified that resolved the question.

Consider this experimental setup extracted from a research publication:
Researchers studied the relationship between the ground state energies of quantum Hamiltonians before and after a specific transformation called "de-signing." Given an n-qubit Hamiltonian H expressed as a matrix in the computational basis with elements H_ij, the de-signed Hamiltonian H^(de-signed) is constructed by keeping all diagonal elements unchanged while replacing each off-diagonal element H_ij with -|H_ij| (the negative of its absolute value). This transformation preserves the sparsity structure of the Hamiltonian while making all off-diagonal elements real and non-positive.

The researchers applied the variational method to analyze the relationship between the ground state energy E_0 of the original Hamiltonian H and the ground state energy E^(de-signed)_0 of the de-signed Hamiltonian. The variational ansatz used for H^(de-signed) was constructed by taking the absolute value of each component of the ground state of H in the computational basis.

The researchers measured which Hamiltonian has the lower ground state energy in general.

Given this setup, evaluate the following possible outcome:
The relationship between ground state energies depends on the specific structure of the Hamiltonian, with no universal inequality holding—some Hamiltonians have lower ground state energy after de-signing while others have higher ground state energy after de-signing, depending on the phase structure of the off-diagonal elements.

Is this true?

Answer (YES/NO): NO